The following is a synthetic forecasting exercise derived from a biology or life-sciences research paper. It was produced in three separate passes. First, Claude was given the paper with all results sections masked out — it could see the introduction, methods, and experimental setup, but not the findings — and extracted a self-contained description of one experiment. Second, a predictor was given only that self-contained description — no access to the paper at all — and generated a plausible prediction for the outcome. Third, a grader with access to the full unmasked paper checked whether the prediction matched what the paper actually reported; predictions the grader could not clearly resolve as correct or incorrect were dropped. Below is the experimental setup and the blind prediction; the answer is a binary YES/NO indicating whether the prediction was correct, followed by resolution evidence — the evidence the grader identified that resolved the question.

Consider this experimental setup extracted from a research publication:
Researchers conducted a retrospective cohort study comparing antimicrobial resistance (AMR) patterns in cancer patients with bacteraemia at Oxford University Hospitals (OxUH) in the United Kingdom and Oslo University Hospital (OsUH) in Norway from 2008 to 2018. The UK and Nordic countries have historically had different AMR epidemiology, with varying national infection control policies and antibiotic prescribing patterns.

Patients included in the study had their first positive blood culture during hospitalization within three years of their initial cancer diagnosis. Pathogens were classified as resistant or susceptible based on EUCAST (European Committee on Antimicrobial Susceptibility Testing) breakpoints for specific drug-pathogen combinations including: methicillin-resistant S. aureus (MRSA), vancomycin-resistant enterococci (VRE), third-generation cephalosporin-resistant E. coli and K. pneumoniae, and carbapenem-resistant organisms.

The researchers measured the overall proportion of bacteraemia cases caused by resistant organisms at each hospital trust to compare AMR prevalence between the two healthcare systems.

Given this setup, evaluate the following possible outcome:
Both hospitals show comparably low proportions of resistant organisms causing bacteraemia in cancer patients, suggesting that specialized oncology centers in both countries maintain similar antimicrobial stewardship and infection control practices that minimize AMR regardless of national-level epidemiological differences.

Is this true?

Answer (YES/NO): NO